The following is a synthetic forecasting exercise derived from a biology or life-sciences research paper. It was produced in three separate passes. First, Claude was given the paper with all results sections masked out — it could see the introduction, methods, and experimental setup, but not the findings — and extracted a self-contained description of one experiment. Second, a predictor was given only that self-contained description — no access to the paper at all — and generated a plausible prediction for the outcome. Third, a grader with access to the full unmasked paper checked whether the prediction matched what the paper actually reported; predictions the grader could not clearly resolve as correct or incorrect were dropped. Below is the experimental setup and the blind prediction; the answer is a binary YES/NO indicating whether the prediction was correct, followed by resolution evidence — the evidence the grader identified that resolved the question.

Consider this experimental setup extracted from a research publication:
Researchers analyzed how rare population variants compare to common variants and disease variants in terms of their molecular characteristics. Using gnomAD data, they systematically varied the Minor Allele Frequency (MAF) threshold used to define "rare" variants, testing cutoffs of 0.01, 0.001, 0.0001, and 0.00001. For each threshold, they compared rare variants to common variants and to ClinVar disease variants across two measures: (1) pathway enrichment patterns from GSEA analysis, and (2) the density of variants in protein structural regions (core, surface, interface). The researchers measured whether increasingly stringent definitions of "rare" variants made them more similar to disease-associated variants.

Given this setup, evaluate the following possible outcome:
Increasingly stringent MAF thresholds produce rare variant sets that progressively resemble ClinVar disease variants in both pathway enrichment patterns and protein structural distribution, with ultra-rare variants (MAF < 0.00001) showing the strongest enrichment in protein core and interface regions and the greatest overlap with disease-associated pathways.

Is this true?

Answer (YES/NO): NO